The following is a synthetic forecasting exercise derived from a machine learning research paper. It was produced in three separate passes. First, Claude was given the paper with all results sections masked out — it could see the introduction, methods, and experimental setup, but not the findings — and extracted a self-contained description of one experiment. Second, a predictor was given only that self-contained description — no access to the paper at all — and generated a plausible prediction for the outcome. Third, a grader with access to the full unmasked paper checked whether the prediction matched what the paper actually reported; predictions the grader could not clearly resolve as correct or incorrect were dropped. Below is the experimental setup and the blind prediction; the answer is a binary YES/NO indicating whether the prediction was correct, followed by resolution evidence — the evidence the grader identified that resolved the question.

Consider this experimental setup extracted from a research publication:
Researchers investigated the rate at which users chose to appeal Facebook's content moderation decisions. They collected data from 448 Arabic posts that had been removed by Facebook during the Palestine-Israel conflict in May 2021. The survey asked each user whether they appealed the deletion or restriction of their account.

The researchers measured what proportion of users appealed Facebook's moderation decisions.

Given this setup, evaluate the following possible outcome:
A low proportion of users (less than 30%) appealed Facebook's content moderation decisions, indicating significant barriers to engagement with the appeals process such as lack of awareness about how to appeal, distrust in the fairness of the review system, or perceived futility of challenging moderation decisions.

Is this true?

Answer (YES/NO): NO